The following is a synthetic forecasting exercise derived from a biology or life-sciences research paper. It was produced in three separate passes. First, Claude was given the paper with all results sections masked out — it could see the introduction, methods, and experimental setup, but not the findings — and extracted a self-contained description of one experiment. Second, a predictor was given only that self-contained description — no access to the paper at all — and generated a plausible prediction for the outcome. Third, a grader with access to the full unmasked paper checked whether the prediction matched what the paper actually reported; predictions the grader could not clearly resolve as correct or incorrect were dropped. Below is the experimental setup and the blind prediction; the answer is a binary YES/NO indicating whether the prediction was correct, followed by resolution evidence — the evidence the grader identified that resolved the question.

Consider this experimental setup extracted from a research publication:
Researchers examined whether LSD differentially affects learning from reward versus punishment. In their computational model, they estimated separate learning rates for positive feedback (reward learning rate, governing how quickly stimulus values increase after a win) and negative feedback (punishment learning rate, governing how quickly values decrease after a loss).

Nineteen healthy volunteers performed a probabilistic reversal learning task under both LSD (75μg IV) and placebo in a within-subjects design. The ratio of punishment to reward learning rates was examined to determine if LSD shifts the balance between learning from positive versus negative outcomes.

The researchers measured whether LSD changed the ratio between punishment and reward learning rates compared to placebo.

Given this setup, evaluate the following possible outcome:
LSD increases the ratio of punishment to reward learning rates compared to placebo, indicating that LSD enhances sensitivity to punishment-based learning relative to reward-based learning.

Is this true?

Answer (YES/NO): NO